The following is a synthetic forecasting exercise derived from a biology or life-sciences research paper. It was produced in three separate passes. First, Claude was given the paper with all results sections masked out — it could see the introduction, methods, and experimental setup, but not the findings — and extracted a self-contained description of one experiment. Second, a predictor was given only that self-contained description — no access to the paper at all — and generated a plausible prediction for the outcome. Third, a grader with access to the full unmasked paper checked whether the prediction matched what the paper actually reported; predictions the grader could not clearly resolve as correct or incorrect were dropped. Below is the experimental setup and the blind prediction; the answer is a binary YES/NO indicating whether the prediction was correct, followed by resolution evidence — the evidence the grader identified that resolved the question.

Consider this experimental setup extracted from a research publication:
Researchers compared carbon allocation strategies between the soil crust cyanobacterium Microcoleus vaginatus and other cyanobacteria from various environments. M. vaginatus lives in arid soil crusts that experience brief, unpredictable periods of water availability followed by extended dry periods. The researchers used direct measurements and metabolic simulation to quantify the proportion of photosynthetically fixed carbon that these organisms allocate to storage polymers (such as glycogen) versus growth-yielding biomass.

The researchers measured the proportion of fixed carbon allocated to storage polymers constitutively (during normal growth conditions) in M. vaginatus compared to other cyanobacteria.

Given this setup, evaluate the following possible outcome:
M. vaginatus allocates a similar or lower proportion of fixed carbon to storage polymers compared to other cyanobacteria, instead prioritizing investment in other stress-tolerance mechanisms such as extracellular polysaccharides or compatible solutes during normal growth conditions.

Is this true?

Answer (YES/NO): NO